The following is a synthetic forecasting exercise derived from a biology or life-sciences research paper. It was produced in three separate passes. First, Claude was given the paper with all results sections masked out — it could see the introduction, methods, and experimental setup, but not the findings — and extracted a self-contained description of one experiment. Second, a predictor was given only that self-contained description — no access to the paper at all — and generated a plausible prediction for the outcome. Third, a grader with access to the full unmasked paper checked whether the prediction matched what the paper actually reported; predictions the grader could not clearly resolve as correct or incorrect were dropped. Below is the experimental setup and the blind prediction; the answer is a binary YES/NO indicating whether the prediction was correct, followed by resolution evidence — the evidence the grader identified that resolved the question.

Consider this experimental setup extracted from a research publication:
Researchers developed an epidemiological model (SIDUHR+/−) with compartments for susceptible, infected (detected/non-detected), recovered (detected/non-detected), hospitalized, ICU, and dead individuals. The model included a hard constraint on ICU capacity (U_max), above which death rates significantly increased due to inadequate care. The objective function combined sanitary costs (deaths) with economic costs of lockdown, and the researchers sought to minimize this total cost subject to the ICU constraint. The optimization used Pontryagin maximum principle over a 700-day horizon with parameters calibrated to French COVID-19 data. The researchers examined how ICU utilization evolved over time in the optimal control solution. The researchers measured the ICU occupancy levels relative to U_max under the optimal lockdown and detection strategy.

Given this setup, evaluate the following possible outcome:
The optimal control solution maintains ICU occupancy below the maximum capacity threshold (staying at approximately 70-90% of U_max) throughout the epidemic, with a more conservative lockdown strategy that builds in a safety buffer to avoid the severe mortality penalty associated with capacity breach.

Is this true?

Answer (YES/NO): NO